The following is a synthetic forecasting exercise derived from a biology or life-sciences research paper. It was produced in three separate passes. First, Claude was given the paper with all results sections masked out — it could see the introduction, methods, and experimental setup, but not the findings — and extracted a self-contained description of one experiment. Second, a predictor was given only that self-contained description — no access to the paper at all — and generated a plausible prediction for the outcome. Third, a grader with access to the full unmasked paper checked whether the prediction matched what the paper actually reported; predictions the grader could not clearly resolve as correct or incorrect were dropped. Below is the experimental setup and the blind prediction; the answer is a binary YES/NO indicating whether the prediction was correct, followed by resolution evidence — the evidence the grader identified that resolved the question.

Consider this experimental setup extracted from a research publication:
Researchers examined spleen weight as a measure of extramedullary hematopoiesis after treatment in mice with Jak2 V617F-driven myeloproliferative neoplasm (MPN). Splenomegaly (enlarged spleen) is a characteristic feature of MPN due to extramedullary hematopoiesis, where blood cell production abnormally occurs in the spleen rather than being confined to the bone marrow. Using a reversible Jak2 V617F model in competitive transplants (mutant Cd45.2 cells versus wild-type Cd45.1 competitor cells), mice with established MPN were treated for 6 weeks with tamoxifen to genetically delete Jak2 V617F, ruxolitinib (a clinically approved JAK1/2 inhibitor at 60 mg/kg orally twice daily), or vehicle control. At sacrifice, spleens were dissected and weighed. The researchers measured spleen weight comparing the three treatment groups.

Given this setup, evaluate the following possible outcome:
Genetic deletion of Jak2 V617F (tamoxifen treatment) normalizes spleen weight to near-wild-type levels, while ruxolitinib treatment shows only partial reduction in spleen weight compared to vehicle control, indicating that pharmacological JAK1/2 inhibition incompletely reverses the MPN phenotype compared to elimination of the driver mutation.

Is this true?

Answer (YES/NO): YES